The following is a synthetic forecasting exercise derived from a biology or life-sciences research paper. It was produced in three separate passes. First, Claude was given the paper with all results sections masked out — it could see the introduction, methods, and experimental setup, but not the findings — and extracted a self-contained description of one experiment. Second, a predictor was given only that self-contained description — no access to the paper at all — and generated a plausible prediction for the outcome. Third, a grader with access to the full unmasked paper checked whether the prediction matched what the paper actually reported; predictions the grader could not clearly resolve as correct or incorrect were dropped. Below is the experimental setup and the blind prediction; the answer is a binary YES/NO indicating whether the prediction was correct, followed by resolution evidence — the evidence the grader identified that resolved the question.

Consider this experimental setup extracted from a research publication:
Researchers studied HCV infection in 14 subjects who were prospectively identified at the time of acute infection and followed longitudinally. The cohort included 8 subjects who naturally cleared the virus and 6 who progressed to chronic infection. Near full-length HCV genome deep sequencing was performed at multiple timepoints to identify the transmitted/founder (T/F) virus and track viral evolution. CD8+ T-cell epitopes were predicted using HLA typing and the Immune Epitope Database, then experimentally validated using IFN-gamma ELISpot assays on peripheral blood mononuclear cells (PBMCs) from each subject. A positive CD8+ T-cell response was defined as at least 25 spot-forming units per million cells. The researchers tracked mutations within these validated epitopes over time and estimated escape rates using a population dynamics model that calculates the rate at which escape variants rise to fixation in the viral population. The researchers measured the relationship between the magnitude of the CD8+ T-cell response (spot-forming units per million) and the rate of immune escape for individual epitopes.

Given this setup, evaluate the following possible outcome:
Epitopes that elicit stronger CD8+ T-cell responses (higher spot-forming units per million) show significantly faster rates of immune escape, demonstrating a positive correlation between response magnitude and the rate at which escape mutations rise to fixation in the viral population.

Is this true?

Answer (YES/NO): YES